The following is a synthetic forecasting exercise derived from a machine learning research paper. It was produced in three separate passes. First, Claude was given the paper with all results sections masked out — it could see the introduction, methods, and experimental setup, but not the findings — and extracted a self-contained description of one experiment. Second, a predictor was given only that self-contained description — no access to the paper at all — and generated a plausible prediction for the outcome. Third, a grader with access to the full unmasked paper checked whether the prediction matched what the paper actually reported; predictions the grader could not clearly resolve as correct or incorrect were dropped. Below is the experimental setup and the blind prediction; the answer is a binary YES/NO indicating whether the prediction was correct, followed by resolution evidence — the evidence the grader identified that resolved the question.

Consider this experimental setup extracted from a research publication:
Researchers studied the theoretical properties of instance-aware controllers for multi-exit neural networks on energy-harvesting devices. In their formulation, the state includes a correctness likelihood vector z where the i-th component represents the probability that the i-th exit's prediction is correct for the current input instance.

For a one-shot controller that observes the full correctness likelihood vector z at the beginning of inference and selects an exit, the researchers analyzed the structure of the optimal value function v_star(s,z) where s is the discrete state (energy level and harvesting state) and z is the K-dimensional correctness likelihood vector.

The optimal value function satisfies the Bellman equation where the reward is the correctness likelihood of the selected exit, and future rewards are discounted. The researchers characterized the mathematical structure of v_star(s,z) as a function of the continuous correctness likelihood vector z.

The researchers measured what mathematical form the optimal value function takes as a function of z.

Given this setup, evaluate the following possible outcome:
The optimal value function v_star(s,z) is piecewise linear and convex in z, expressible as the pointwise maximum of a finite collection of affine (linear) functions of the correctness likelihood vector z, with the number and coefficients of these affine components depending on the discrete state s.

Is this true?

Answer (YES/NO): YES